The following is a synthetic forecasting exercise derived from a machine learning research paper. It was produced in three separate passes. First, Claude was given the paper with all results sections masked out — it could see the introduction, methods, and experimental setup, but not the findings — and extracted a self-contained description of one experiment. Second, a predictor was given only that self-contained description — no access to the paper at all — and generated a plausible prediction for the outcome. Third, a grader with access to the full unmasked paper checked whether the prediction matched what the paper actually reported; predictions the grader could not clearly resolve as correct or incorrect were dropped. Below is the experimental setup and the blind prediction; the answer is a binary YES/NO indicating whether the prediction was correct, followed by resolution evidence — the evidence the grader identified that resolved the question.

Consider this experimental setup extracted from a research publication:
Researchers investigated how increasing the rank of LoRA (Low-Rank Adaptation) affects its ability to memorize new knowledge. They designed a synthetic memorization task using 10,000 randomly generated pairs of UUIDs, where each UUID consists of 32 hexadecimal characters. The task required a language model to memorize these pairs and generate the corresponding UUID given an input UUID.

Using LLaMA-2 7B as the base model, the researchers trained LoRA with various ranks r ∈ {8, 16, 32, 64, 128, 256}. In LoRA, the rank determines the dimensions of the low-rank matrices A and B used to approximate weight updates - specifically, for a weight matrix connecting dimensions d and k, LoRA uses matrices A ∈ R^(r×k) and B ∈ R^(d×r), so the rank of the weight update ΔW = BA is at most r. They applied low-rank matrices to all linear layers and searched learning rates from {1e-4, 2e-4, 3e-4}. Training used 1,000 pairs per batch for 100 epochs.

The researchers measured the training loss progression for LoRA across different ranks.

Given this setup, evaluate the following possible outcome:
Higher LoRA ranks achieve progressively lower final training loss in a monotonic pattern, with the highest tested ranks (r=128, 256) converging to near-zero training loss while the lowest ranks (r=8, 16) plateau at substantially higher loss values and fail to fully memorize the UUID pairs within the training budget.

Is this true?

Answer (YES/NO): NO